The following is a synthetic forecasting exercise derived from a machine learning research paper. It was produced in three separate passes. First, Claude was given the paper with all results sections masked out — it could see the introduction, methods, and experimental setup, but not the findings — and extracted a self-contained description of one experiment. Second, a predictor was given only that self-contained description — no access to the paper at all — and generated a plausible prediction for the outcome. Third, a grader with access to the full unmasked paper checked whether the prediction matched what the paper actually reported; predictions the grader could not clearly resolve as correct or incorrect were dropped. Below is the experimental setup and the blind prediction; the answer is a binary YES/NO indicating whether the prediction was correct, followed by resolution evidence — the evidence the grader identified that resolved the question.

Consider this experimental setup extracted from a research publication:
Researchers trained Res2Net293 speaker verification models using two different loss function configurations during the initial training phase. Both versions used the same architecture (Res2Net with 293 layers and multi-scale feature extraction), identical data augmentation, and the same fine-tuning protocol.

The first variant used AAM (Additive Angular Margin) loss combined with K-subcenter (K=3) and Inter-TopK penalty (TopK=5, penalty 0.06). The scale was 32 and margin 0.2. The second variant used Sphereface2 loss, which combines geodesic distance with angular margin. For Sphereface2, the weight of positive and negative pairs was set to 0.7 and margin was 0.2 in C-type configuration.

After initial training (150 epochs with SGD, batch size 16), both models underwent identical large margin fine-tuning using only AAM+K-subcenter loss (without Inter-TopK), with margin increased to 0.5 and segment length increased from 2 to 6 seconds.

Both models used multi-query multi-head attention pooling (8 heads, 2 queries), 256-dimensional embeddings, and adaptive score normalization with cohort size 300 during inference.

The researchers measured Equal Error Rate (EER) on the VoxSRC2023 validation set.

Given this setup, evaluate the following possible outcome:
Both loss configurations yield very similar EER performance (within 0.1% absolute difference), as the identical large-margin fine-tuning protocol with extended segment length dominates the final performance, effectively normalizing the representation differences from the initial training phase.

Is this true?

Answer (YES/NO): YES